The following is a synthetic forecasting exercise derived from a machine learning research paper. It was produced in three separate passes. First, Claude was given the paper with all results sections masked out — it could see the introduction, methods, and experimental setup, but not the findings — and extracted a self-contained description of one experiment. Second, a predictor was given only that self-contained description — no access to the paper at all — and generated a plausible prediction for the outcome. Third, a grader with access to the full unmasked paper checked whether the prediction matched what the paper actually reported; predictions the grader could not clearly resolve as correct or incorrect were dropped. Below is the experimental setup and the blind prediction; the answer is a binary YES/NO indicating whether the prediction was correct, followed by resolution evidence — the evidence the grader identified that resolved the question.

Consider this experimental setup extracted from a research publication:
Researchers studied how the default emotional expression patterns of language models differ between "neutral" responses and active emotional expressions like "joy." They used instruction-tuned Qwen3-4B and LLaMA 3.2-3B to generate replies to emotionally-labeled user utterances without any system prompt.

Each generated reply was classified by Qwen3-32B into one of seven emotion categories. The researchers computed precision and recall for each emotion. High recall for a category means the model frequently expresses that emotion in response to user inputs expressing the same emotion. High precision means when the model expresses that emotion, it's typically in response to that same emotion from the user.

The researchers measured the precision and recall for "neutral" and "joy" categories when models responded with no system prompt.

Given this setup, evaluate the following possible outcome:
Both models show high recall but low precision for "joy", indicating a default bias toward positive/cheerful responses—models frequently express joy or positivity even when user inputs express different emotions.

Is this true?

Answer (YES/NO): NO